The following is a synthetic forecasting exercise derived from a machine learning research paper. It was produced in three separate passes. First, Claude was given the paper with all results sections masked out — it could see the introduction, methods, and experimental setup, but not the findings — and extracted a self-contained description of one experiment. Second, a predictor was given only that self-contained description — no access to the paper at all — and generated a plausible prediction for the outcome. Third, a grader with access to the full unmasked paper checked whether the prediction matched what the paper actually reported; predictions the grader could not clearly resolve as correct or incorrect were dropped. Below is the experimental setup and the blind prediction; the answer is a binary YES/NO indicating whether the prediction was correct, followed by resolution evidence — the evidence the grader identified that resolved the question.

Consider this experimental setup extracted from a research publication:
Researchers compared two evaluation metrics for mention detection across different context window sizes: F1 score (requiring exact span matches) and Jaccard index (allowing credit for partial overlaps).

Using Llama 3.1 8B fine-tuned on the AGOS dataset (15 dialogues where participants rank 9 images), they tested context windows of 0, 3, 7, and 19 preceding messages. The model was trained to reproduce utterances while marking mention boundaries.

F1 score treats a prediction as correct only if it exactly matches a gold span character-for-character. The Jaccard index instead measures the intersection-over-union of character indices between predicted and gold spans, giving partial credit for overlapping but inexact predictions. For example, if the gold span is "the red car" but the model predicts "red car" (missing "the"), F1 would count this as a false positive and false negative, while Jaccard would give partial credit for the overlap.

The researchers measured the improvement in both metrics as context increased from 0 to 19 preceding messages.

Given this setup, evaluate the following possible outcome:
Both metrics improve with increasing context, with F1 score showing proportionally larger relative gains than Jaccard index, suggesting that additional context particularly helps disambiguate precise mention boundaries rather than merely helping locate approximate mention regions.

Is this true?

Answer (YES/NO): NO